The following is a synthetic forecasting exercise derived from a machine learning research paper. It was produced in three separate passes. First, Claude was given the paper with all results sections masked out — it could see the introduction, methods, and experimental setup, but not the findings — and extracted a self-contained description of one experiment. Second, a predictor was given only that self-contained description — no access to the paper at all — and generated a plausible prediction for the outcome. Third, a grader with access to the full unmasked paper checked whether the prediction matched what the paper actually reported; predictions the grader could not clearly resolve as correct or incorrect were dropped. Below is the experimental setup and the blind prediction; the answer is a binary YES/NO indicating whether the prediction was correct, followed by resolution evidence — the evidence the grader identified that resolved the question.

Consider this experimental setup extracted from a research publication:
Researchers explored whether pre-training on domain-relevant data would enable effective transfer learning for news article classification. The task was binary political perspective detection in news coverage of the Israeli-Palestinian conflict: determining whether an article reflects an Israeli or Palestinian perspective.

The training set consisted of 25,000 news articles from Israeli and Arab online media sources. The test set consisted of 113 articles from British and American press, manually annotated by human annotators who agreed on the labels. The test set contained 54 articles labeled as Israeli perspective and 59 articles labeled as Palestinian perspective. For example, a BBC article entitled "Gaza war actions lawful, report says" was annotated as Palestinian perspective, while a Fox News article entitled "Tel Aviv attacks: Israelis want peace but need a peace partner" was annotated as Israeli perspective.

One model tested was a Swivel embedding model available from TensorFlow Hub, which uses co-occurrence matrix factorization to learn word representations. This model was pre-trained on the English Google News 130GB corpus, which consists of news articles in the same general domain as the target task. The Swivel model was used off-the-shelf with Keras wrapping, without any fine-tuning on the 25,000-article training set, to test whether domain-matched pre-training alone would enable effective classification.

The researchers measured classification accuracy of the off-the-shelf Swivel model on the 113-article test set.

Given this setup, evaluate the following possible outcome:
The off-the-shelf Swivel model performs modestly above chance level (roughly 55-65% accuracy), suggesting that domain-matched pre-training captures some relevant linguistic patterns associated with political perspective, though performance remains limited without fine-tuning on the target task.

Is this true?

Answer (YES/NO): NO